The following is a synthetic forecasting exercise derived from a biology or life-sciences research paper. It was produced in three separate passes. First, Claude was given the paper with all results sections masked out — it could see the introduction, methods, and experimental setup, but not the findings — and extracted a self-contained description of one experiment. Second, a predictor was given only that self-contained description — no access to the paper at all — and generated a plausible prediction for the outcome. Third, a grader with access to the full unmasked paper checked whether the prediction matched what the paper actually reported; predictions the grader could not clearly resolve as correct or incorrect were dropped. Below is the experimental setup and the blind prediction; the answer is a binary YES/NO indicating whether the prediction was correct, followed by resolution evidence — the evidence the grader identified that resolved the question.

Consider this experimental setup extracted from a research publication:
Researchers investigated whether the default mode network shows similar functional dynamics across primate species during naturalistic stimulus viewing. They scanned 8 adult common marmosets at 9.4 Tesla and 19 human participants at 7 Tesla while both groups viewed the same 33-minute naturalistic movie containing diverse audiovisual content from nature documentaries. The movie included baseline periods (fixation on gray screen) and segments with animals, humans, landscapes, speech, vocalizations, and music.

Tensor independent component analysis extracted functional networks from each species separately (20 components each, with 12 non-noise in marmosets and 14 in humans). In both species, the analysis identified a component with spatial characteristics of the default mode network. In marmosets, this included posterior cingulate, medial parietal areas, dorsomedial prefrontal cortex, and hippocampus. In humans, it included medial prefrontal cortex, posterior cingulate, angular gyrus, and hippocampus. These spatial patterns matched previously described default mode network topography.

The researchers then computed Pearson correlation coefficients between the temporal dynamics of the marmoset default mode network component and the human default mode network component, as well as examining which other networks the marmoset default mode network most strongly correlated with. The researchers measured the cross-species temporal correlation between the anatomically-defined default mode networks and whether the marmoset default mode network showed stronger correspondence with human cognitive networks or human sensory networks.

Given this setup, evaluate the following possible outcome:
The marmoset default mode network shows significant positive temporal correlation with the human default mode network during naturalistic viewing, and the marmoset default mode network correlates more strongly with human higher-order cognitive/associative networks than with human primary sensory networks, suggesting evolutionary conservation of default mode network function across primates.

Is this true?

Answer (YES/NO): NO